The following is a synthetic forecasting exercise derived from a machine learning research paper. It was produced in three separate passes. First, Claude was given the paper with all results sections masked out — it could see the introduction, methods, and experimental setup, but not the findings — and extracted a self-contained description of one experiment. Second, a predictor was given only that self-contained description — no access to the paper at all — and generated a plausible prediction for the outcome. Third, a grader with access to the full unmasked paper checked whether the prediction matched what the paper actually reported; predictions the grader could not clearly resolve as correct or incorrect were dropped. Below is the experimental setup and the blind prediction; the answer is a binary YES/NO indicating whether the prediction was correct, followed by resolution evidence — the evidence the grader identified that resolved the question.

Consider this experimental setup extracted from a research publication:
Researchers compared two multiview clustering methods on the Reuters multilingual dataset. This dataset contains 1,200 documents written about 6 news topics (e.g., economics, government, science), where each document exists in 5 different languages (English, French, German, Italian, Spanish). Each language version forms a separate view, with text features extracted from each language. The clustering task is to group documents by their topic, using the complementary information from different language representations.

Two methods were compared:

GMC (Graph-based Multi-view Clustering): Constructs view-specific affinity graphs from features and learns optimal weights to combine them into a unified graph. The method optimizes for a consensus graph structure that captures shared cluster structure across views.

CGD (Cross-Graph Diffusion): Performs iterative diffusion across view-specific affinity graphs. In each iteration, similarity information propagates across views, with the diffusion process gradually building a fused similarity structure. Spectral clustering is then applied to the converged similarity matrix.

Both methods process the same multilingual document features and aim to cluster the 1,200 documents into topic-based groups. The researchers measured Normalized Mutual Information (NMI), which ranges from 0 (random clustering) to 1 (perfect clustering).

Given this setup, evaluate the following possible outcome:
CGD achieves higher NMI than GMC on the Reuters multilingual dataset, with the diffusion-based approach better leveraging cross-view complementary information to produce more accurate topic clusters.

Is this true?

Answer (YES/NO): YES